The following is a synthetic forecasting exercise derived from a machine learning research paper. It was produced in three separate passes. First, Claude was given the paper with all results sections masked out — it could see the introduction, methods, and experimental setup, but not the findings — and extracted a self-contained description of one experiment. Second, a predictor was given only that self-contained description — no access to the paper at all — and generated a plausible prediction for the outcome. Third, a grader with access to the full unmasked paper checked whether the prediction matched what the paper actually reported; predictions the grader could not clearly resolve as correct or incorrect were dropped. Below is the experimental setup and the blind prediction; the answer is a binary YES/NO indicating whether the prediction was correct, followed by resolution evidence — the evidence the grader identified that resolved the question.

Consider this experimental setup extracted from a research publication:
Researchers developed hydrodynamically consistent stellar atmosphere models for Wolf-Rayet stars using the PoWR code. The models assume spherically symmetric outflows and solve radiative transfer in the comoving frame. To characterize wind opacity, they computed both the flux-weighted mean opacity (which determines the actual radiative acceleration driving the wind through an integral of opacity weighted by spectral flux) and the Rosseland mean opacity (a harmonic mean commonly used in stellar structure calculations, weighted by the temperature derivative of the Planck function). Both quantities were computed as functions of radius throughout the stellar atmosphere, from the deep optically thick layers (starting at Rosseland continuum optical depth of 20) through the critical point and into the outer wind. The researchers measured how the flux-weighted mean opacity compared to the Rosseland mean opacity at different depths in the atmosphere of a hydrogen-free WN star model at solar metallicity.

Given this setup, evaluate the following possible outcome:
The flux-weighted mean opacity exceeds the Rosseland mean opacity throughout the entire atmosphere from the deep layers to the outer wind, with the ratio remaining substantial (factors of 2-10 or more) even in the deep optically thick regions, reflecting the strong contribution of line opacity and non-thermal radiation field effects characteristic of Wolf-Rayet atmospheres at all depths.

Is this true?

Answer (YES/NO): NO